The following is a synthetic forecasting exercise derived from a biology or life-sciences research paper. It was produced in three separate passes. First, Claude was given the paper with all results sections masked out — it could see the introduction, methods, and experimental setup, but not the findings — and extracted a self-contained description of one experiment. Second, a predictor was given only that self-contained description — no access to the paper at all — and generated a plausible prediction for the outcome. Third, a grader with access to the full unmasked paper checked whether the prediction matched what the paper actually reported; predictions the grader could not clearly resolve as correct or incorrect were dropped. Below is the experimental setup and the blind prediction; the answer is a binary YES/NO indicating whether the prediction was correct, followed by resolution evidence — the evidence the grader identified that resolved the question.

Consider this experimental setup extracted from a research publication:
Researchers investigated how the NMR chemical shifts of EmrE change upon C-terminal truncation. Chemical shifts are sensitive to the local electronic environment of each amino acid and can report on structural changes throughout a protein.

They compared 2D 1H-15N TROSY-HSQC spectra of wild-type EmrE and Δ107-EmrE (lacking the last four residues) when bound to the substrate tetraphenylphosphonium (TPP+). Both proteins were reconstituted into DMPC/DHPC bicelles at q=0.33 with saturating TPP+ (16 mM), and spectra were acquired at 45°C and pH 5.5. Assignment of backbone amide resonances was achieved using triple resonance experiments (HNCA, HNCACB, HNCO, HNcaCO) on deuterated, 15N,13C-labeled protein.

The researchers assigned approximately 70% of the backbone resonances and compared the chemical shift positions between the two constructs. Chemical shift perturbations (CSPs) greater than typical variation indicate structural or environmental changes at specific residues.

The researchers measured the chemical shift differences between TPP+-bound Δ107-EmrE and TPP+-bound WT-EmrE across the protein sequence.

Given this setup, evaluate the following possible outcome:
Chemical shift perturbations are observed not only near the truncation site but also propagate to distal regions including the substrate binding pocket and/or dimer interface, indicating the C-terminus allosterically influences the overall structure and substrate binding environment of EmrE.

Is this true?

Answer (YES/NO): NO